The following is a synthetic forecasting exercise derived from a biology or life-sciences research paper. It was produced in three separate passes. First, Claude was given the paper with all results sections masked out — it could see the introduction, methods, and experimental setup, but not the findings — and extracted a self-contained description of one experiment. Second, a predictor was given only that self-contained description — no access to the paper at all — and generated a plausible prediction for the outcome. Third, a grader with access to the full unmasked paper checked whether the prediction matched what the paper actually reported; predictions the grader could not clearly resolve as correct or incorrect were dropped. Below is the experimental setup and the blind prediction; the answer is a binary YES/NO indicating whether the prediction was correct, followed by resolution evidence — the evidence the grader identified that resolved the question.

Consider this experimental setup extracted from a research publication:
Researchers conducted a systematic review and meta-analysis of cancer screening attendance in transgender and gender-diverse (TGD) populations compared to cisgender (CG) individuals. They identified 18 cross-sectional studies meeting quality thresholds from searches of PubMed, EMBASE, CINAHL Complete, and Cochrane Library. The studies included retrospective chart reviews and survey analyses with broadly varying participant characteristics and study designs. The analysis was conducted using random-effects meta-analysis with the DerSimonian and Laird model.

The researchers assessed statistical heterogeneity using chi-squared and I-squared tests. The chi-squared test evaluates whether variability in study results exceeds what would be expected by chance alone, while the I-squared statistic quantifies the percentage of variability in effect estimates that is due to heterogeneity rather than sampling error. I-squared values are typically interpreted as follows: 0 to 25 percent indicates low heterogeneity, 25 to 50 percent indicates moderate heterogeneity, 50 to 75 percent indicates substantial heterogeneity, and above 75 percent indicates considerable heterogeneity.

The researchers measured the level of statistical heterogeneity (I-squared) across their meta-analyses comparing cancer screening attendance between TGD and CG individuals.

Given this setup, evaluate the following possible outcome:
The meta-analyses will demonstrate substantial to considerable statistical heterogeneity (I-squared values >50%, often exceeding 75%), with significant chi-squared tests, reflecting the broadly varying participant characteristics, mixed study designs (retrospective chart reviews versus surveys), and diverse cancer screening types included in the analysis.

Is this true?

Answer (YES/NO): YES